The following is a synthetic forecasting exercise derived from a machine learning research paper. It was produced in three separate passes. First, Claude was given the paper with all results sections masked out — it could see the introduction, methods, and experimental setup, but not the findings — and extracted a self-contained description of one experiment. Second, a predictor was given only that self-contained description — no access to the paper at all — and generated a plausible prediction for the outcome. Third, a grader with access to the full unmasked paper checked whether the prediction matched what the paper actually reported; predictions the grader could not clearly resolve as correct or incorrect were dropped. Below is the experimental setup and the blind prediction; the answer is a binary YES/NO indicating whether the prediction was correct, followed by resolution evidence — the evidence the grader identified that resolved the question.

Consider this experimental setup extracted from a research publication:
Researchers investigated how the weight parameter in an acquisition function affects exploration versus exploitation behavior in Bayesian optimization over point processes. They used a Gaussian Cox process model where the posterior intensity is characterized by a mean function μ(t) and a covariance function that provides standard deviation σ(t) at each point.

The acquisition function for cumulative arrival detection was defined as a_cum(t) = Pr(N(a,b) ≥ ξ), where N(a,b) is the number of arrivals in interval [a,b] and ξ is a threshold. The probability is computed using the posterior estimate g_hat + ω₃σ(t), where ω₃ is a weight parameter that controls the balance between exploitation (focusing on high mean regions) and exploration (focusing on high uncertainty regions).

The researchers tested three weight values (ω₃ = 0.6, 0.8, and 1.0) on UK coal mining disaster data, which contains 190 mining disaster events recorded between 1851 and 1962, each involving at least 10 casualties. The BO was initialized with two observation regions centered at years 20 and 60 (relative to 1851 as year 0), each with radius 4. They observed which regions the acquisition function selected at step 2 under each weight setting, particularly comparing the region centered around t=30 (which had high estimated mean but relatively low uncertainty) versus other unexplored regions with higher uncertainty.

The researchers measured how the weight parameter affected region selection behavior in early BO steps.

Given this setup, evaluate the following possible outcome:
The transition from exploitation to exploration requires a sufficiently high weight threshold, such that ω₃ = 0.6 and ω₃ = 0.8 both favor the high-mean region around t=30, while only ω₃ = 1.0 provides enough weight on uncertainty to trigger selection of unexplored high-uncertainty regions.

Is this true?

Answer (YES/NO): NO